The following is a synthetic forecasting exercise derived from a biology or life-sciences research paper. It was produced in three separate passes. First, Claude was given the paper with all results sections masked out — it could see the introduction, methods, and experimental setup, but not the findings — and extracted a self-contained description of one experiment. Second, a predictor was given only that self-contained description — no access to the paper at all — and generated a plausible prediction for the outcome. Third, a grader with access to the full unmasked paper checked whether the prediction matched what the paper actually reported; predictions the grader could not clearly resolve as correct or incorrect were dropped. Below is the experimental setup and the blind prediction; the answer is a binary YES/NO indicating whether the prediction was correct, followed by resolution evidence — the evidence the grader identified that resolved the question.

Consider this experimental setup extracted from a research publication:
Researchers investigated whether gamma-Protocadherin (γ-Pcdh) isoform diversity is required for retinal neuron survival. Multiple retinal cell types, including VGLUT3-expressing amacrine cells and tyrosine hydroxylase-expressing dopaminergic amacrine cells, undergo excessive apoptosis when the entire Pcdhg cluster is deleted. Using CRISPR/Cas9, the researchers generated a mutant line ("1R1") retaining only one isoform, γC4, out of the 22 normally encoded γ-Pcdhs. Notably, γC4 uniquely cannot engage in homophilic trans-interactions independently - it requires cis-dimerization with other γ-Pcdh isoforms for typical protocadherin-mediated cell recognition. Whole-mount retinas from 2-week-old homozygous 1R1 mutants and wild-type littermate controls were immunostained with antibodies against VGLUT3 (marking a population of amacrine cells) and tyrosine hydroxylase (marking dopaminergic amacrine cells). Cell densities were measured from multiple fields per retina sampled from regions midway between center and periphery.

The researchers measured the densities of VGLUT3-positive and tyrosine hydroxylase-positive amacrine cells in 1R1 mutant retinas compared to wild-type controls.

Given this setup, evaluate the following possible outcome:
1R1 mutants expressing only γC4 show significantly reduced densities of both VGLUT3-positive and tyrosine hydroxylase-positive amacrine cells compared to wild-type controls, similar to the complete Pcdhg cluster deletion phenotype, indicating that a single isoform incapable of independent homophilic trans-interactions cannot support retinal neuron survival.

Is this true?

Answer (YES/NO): NO